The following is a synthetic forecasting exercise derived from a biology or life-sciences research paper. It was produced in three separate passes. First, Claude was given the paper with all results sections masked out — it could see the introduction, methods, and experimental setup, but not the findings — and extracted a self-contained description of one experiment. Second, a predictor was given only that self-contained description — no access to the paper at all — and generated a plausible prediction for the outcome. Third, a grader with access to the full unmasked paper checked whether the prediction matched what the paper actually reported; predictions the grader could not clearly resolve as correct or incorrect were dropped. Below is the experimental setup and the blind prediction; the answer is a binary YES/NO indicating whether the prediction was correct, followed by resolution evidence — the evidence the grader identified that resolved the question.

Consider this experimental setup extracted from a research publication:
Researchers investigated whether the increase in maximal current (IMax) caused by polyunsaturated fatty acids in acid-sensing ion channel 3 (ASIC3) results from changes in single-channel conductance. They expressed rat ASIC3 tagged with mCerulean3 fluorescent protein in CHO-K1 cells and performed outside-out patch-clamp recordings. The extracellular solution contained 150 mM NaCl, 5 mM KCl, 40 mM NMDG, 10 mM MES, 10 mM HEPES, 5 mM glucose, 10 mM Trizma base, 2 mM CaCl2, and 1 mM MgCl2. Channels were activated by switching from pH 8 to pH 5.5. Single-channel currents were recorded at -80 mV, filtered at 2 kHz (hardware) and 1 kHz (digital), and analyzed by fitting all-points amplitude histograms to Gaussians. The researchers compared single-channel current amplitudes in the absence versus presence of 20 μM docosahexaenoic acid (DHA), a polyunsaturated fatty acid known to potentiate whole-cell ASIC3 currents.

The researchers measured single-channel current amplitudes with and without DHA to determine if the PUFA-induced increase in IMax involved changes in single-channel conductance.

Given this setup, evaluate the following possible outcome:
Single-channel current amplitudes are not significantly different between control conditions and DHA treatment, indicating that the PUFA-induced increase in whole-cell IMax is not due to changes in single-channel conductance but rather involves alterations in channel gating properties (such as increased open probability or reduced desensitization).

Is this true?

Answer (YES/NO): NO